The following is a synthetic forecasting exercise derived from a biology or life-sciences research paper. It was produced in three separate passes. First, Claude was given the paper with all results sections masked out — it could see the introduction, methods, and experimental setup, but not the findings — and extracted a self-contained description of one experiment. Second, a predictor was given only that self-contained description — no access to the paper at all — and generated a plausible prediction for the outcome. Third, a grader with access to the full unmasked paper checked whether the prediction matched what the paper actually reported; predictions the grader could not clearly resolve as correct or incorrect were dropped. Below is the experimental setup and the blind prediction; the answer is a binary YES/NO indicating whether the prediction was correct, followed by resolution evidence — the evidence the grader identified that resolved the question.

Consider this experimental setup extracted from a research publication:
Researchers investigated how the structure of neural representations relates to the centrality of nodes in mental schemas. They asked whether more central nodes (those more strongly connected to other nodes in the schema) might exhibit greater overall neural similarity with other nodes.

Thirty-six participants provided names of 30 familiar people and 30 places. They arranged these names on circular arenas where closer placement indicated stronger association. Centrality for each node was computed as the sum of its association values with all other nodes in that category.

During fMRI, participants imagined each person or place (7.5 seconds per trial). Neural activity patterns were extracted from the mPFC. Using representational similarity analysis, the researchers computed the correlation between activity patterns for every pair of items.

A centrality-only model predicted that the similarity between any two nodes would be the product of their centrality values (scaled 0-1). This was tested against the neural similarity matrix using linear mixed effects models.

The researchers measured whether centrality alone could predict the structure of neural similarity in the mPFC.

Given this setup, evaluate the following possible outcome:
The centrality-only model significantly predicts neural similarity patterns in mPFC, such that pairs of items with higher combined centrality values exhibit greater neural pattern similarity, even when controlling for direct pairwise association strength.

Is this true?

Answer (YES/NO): NO